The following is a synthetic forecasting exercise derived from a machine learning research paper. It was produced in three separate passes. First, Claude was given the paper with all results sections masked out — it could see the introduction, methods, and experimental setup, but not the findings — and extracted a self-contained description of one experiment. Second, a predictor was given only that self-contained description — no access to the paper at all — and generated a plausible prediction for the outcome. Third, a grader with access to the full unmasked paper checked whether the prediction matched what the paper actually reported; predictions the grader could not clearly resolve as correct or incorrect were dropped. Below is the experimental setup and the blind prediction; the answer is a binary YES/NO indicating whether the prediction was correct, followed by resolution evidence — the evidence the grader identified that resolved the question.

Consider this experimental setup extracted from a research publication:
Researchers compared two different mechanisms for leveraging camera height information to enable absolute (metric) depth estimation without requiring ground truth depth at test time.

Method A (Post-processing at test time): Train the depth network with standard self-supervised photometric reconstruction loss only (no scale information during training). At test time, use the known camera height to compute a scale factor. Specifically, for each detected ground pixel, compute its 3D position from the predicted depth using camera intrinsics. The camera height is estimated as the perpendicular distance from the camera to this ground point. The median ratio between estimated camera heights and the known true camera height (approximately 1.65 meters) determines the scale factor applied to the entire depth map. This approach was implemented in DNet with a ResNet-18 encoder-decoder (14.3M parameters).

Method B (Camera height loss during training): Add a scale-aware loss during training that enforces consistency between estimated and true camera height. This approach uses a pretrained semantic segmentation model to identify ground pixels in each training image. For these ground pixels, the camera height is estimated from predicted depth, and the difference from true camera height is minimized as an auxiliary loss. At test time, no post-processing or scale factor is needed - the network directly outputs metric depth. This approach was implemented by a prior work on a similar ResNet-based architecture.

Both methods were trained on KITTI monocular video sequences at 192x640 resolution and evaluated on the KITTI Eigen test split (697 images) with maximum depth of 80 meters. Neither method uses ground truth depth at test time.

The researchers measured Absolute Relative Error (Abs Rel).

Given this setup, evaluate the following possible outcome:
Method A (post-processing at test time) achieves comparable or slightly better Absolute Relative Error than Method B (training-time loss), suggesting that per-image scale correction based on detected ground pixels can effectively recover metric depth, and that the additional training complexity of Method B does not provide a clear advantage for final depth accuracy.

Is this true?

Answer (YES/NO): YES